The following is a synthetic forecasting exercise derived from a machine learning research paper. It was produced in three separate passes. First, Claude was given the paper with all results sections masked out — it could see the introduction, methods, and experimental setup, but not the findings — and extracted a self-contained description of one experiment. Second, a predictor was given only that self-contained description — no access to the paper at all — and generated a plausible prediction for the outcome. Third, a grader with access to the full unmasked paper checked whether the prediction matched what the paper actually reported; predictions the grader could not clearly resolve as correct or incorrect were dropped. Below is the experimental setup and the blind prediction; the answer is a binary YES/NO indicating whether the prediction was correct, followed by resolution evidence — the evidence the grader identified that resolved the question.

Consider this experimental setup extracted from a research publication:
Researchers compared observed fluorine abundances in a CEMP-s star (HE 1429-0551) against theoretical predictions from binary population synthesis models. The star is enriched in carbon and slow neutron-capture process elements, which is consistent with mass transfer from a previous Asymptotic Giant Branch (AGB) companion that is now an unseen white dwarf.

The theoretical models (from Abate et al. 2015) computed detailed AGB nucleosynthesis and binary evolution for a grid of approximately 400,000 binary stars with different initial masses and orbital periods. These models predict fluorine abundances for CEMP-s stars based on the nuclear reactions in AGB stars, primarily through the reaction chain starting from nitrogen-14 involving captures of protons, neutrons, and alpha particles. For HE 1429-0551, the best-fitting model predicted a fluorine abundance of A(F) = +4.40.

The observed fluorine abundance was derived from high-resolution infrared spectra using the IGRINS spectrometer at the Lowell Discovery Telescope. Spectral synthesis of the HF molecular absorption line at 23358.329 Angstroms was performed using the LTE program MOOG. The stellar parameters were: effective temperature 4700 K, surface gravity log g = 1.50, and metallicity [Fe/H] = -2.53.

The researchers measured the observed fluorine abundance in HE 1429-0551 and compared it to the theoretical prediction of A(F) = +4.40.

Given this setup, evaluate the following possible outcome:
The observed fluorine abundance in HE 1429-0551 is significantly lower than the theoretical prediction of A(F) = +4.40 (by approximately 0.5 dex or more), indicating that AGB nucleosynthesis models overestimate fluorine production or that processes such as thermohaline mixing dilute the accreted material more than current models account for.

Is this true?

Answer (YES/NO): NO